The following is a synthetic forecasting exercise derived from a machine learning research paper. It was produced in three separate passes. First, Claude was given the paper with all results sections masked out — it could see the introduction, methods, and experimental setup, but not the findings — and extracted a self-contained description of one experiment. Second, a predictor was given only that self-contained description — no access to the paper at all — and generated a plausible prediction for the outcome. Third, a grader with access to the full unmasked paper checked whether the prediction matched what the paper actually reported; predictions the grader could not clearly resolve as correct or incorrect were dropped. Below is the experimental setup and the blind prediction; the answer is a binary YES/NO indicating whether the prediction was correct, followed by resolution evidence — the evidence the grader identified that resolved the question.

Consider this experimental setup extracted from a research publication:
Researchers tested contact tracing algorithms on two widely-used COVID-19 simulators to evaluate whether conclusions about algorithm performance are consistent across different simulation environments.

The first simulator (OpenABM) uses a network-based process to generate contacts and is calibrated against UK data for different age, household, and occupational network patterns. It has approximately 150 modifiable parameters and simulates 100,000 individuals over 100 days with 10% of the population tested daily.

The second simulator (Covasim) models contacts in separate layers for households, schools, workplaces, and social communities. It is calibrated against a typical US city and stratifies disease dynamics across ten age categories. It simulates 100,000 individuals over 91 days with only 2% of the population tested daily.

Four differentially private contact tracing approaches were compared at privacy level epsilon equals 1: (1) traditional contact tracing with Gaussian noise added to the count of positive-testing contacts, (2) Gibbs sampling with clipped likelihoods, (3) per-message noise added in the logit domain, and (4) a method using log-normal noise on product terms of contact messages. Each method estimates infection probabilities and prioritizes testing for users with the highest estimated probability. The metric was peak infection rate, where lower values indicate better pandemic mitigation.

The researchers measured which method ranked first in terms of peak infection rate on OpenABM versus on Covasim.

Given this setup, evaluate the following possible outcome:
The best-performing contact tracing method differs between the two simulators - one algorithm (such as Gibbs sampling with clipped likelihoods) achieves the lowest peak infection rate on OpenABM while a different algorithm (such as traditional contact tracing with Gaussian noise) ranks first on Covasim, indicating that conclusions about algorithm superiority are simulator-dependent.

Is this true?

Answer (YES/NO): NO